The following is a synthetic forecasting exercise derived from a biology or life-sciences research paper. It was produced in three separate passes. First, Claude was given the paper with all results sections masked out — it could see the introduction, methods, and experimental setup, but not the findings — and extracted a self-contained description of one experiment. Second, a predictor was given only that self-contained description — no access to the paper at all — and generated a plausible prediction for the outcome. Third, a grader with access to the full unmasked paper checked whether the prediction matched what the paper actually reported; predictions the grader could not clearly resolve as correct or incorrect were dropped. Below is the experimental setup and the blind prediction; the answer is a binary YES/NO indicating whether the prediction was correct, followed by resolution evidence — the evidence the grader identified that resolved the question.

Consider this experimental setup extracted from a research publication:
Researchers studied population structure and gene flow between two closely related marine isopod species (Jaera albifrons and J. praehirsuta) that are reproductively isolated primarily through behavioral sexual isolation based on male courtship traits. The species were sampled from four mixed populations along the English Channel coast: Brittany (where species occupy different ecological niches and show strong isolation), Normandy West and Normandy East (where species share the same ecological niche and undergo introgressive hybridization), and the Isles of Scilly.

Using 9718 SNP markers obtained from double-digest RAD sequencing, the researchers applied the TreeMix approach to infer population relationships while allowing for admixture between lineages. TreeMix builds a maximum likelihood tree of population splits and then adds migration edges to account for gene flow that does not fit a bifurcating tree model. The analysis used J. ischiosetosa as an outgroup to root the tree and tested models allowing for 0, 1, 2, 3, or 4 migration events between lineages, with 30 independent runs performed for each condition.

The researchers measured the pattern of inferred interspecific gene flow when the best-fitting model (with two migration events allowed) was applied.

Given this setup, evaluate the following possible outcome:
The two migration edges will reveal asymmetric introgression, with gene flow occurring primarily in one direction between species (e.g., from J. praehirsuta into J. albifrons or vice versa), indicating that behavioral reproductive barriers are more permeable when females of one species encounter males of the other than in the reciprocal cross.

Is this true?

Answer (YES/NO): NO